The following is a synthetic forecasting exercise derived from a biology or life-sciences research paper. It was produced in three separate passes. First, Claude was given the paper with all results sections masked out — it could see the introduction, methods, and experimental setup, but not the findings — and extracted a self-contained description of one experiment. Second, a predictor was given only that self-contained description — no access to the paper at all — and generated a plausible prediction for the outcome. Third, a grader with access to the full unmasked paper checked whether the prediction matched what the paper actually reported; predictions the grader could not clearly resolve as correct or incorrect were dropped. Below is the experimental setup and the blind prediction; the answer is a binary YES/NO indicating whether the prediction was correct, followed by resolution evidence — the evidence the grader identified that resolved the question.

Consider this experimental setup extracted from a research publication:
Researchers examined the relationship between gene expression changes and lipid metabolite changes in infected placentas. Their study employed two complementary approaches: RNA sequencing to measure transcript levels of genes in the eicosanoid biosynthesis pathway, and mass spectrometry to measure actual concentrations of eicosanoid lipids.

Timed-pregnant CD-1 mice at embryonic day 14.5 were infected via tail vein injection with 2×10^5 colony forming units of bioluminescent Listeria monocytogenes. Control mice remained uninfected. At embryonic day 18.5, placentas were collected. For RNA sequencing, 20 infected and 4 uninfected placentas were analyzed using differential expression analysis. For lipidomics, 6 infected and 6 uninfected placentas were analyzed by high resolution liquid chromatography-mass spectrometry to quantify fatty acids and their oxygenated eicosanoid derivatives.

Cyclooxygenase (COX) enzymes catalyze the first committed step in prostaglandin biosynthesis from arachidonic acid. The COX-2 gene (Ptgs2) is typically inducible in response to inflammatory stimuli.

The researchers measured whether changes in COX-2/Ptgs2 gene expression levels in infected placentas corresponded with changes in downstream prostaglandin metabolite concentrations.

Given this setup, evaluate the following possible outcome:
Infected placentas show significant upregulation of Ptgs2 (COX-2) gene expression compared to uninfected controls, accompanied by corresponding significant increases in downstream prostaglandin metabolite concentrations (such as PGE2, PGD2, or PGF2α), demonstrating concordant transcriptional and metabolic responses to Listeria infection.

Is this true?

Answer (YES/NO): YES